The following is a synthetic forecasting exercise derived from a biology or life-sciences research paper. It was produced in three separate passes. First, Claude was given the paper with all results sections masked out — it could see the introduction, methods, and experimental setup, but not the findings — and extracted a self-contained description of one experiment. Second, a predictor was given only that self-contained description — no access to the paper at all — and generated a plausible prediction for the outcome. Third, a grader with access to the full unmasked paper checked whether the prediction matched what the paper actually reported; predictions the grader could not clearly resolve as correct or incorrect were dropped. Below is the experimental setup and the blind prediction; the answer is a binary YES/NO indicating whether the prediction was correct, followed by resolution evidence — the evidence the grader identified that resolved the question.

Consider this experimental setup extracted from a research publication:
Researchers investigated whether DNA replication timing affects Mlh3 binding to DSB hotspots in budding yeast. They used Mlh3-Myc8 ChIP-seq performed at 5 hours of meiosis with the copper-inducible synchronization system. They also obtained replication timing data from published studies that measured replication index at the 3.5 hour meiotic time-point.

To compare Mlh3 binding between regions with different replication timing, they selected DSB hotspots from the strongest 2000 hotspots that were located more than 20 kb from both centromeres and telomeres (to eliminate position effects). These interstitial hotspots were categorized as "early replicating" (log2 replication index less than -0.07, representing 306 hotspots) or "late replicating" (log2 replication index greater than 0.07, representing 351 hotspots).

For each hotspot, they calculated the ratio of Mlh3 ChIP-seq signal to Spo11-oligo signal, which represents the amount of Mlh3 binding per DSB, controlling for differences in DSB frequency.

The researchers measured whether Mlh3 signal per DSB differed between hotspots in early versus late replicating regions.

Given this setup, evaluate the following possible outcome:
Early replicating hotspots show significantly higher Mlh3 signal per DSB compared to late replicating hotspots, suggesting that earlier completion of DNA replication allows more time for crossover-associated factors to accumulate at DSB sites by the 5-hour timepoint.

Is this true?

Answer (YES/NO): NO